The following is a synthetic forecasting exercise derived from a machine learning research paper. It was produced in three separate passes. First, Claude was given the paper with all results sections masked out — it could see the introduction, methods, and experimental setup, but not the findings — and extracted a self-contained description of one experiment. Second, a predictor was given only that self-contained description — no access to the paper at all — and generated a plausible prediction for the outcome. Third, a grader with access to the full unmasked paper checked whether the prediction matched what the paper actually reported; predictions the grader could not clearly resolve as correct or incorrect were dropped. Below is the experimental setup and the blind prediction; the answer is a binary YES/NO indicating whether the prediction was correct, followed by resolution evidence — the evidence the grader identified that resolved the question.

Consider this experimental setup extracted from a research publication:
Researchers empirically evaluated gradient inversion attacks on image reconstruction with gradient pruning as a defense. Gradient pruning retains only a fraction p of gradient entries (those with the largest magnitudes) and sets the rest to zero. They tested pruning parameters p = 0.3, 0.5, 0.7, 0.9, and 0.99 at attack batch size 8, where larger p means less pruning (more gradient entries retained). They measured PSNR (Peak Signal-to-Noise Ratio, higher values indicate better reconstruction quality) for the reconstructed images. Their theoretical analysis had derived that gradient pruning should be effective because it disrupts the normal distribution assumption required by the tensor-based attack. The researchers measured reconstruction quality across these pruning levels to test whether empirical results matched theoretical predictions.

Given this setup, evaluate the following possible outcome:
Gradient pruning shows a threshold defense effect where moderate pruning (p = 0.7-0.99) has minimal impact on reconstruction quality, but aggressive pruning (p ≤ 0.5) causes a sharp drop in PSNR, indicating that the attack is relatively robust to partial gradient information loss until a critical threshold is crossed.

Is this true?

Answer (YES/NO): NO